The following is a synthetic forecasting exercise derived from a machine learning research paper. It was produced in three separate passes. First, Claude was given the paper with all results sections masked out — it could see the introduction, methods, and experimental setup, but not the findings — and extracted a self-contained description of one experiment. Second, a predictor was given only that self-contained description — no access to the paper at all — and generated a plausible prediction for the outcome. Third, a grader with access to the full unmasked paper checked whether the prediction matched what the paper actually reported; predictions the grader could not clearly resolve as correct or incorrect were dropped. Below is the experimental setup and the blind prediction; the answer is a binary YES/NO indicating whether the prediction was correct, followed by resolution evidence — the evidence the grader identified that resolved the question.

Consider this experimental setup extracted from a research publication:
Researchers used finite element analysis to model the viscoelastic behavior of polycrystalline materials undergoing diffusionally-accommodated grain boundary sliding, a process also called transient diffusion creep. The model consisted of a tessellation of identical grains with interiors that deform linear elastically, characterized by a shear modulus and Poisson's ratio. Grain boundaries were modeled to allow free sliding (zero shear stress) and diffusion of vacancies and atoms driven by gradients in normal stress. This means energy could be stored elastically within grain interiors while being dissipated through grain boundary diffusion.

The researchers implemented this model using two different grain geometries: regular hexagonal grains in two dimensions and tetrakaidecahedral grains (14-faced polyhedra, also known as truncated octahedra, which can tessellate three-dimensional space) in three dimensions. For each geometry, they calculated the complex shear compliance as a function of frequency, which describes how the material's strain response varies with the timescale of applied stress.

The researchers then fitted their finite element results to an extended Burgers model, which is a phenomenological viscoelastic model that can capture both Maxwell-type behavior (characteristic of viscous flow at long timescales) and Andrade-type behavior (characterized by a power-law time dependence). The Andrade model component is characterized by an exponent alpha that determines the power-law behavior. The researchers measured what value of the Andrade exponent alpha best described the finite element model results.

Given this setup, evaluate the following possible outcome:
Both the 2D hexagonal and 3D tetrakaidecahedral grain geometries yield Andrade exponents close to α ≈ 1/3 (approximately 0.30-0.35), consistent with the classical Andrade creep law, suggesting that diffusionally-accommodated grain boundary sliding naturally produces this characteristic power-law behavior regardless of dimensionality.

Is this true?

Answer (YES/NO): NO